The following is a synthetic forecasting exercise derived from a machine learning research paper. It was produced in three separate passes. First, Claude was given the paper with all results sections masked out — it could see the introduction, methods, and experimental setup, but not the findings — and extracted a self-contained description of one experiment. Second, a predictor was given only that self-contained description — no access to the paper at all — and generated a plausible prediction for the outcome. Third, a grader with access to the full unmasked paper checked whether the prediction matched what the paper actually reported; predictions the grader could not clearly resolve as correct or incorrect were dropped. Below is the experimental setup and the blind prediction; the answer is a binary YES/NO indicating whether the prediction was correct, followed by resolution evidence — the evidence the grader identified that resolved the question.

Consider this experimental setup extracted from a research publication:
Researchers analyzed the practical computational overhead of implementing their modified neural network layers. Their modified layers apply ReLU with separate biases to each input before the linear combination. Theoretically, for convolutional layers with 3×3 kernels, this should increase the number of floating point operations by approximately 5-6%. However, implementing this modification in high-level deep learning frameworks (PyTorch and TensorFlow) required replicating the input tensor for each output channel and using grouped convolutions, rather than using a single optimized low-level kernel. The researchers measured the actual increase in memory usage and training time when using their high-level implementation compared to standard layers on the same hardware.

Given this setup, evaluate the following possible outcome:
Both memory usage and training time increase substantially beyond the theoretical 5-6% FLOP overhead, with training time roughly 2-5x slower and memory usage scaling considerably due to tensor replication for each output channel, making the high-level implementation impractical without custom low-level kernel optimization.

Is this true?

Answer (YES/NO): NO